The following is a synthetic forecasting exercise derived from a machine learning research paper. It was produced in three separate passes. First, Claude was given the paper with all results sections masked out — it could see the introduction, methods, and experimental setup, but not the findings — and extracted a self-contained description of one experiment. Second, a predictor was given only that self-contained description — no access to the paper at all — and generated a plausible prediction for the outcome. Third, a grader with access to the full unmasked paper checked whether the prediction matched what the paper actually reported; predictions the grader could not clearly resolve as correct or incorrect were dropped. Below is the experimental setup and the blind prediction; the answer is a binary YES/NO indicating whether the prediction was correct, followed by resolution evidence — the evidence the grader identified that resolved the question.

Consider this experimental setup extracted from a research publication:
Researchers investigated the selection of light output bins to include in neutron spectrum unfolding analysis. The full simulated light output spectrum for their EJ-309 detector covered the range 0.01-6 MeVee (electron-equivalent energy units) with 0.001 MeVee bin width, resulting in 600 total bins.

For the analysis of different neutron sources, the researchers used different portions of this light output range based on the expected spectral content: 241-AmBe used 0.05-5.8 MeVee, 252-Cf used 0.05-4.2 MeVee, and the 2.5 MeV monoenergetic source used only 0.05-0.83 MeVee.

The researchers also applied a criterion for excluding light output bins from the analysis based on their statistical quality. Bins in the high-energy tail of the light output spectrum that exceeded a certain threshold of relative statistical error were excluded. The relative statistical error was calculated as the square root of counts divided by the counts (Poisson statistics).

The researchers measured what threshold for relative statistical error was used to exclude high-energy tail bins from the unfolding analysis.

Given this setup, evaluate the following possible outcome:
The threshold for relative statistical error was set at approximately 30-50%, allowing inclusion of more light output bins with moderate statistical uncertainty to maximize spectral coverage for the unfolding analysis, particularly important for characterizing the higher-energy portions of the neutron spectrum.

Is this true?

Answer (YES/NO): NO